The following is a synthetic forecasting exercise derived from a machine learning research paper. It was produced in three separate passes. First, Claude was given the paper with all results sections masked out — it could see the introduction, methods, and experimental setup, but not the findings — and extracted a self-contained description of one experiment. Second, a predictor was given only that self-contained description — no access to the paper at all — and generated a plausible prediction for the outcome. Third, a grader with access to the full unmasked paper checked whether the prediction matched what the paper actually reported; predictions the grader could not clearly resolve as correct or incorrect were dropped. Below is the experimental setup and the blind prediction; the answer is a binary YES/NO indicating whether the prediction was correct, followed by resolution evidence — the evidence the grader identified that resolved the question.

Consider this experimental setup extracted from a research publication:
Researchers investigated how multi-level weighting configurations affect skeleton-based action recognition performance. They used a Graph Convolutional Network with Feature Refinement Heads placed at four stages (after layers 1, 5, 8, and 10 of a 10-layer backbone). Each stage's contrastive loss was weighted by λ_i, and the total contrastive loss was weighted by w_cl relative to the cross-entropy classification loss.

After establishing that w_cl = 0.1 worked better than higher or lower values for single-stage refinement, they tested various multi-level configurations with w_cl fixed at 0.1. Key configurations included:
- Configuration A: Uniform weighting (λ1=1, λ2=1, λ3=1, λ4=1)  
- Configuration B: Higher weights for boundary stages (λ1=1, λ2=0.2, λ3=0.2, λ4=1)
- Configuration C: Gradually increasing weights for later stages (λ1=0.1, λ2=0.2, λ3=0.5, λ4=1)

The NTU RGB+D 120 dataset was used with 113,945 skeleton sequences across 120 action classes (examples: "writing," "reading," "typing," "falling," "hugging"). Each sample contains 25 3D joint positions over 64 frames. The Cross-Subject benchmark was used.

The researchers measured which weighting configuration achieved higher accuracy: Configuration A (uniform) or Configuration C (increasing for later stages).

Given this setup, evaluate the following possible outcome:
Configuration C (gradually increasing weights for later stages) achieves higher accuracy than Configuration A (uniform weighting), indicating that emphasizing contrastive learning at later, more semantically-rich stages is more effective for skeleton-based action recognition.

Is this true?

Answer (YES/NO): YES